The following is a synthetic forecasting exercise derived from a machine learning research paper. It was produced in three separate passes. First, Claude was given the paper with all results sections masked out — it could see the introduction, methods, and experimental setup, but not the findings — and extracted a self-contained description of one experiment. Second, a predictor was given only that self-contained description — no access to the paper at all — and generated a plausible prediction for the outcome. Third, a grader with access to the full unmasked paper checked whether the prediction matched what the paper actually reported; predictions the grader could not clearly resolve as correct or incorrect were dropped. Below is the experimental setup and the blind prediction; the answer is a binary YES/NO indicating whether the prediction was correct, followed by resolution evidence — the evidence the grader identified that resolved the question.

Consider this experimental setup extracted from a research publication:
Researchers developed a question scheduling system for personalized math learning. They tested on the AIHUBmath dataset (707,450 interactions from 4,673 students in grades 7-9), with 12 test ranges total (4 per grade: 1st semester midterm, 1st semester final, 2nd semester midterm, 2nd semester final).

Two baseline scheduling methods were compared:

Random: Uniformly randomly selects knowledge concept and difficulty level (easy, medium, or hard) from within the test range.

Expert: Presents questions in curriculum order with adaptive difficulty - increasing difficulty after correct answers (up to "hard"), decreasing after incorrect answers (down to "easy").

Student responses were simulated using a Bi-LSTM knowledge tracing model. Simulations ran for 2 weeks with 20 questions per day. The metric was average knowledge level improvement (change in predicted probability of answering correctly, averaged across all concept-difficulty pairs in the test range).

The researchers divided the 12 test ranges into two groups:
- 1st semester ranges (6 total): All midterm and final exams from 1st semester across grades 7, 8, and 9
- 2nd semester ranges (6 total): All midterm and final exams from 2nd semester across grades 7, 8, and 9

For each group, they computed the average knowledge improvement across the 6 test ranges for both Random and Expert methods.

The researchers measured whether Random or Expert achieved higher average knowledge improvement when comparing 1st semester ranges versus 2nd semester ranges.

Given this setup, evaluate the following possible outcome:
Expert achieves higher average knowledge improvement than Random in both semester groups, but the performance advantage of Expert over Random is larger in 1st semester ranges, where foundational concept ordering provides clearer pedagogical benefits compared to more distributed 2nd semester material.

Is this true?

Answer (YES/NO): NO